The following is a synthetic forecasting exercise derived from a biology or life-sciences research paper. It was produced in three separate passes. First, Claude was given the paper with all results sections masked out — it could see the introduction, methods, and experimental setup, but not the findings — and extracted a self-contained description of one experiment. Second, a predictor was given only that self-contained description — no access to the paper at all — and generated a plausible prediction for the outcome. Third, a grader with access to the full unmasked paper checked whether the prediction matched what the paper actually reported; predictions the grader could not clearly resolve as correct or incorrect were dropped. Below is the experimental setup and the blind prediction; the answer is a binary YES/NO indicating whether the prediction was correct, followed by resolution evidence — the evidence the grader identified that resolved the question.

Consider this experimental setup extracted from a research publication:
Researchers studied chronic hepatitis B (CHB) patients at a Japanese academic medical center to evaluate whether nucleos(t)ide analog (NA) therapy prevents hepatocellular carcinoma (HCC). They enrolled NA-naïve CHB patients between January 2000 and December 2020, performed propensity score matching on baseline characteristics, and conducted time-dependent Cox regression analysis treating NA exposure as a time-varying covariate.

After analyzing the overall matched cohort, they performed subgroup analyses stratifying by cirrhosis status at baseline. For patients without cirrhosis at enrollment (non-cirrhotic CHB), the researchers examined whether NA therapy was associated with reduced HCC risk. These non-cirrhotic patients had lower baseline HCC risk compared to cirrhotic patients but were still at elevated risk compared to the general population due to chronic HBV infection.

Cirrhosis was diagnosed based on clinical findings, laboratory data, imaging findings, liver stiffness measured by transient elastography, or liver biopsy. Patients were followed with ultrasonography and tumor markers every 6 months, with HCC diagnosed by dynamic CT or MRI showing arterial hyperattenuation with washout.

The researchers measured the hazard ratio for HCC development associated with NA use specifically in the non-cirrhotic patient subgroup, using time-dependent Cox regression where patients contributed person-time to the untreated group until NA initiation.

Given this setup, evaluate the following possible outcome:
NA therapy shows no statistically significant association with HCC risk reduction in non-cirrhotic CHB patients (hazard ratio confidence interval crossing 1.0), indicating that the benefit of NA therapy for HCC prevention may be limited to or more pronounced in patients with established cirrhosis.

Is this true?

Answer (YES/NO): YES